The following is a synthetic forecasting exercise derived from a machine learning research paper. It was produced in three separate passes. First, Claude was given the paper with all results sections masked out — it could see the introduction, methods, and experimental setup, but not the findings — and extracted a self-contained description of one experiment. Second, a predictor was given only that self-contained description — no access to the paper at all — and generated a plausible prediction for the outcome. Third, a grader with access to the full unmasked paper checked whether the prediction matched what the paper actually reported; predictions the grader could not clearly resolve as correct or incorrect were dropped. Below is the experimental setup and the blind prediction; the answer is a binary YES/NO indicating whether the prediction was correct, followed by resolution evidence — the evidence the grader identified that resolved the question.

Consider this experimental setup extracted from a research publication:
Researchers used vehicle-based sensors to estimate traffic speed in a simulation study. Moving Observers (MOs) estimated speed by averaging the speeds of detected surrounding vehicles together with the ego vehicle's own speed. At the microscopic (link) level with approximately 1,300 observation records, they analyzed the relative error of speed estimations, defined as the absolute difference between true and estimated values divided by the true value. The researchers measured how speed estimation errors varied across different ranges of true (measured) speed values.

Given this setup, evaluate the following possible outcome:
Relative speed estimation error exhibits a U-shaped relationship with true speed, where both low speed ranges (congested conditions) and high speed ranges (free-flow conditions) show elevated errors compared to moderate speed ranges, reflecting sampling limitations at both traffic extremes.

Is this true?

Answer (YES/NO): NO